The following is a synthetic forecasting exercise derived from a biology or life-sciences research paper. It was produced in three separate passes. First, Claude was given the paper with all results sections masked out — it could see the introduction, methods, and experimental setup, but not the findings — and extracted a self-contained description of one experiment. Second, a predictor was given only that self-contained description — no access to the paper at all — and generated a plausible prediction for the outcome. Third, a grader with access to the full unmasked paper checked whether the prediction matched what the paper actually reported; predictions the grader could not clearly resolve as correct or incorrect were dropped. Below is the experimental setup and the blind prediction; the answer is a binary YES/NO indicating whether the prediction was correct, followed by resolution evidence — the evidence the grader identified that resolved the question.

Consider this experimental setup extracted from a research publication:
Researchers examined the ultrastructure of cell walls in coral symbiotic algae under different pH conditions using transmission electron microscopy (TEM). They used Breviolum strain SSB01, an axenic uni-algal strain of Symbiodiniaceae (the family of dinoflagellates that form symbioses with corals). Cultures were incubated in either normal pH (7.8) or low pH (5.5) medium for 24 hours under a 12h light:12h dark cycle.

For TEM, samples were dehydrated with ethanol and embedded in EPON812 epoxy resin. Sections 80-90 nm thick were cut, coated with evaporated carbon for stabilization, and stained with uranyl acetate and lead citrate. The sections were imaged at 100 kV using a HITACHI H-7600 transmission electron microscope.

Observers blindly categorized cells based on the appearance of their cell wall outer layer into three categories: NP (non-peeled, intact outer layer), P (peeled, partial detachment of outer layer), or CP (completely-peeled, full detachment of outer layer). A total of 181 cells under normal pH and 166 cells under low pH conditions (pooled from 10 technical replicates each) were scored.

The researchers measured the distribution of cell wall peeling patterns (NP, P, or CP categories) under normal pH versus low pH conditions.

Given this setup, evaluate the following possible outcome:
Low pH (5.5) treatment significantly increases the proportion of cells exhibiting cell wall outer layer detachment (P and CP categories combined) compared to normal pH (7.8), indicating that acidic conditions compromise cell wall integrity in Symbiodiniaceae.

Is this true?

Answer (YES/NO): YES